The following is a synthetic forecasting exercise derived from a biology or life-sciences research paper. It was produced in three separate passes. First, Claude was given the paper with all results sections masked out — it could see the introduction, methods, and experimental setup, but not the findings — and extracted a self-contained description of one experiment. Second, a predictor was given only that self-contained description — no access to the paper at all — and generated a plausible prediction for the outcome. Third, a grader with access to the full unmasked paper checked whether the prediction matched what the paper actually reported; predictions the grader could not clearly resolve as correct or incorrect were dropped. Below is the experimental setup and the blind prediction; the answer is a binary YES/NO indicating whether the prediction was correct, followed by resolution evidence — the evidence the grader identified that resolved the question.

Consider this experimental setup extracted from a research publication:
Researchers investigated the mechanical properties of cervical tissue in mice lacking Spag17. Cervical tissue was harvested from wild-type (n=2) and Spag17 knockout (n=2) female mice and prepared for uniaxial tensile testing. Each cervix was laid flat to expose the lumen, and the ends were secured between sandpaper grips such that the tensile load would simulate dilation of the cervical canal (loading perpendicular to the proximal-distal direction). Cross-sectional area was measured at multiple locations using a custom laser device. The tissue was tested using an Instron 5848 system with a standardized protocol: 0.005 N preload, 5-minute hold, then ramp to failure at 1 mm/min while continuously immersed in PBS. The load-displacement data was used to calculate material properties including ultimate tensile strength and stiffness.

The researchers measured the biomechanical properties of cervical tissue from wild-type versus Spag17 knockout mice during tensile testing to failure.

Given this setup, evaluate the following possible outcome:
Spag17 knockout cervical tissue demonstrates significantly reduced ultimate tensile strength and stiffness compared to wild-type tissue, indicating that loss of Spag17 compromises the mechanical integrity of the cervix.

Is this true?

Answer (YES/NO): NO